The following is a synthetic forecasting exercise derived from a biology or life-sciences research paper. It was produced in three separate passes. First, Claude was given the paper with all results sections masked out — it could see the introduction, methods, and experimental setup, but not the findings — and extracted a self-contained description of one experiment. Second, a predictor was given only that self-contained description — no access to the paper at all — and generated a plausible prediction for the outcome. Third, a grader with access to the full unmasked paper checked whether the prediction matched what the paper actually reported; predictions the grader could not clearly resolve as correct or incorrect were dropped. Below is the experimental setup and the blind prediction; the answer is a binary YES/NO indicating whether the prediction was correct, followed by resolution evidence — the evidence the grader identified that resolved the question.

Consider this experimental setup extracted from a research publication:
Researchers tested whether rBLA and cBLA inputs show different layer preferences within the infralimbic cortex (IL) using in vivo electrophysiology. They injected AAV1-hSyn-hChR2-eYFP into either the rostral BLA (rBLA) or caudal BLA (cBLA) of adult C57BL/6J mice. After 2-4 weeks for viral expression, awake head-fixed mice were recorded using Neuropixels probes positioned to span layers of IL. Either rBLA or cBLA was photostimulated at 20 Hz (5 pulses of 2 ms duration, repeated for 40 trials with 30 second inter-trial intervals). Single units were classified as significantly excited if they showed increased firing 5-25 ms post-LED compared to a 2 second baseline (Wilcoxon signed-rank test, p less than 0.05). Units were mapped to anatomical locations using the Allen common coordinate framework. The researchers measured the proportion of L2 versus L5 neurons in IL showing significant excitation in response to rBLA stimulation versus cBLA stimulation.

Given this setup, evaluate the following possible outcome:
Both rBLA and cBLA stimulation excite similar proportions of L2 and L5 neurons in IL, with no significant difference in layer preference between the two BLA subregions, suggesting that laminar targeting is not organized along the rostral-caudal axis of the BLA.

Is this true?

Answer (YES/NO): NO